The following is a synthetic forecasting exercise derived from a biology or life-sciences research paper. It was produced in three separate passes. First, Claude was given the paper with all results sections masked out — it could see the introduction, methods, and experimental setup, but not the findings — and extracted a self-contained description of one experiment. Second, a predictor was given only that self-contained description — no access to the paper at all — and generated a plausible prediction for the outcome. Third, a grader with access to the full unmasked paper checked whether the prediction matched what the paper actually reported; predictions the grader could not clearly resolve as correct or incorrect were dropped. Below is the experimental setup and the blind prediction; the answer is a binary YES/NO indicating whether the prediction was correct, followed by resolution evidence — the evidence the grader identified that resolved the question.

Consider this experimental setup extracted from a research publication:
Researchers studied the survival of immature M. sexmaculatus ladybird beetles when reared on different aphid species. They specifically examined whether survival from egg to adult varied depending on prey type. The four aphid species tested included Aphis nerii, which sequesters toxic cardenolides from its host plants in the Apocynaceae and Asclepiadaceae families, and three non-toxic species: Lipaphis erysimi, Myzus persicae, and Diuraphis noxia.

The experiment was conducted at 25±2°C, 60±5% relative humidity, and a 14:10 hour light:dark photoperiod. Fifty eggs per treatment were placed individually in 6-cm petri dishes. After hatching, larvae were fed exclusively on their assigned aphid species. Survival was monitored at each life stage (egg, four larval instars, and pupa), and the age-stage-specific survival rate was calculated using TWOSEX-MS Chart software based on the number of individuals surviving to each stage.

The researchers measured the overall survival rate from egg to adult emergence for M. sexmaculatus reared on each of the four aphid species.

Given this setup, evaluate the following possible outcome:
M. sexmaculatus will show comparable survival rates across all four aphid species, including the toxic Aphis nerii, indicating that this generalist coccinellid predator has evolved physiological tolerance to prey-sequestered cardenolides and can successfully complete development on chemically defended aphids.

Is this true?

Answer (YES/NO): YES